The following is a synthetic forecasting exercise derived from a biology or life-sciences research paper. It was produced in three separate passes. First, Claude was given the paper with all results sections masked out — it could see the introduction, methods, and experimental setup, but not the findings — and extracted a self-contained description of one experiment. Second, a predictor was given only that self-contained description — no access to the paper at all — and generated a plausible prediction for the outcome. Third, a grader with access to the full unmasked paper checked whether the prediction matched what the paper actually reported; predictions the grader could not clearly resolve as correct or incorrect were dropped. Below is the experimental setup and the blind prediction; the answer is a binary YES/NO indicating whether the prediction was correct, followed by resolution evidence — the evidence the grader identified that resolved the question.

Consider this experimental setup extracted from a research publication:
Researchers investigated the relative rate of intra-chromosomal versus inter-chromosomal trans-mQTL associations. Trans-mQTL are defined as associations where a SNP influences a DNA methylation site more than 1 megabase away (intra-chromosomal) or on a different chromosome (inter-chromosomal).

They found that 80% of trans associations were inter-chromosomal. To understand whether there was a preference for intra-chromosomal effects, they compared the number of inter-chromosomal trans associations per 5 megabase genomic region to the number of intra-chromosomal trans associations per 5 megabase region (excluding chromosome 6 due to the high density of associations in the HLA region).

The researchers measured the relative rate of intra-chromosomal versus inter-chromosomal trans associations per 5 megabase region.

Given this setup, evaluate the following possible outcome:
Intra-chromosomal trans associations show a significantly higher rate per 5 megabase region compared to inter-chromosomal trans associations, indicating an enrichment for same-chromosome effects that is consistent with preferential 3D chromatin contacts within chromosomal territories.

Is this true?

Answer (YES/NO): YES